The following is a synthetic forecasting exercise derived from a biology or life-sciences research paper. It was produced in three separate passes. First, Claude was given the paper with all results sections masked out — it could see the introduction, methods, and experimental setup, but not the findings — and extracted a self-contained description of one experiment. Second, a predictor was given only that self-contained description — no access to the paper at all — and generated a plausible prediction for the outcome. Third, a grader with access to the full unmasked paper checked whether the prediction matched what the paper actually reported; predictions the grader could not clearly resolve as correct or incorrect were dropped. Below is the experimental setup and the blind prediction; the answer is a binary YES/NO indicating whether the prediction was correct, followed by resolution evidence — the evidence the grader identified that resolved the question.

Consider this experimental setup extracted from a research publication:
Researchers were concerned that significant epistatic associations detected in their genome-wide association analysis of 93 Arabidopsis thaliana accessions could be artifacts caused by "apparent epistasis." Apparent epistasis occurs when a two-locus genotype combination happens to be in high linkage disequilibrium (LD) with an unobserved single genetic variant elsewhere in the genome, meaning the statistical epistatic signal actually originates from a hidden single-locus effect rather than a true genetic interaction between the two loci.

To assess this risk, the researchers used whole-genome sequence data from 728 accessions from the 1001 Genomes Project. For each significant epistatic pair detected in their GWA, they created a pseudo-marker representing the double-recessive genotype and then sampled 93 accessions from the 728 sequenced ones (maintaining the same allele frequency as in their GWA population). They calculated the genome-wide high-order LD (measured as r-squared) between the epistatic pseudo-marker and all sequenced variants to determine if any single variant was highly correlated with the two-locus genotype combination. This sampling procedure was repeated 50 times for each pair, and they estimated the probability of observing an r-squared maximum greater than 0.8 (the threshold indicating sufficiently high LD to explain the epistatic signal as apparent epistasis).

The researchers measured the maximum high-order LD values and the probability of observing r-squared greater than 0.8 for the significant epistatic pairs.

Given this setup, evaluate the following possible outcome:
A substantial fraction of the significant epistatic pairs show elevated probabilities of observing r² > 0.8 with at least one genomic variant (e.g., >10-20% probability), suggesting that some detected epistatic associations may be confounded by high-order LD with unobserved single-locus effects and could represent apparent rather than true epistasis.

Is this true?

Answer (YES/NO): YES